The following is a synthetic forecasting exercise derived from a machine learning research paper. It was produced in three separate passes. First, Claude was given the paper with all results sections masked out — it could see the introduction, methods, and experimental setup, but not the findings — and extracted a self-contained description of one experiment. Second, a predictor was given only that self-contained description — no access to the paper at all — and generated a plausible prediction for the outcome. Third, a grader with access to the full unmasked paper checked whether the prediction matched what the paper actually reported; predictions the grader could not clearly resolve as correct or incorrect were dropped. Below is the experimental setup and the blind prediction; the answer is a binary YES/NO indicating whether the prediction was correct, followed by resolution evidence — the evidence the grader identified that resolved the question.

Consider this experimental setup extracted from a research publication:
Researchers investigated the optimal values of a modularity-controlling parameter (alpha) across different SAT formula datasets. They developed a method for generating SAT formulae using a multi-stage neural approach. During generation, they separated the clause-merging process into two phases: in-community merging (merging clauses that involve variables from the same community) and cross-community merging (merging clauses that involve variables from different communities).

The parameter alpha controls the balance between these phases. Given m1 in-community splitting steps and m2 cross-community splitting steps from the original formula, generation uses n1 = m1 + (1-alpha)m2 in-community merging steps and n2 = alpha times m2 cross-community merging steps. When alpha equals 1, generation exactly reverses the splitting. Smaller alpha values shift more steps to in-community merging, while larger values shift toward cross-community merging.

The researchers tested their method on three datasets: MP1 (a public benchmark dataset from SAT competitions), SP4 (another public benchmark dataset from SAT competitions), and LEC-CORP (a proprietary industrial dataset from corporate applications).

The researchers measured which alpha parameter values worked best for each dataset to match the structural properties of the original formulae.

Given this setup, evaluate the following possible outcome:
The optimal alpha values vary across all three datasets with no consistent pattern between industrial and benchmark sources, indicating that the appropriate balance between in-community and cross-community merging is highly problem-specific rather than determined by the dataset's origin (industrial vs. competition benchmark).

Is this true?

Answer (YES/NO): NO